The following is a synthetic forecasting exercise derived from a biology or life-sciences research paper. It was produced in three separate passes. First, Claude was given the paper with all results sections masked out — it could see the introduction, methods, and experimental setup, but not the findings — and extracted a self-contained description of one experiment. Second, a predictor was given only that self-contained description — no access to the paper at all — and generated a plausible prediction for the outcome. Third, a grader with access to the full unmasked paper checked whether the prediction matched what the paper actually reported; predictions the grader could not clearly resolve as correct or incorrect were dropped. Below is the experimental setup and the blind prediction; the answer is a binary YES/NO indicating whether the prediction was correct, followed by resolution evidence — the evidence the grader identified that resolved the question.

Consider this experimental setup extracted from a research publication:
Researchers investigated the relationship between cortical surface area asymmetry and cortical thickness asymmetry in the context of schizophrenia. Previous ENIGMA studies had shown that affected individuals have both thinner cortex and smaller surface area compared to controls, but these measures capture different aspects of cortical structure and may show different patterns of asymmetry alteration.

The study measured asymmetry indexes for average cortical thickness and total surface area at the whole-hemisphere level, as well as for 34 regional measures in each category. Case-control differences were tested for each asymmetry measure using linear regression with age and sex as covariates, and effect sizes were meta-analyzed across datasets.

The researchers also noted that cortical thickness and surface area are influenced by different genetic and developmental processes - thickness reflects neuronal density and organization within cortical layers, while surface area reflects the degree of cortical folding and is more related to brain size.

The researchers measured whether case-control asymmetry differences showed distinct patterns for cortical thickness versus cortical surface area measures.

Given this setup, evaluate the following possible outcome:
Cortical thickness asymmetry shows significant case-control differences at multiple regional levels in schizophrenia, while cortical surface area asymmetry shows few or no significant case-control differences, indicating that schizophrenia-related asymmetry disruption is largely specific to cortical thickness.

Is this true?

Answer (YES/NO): YES